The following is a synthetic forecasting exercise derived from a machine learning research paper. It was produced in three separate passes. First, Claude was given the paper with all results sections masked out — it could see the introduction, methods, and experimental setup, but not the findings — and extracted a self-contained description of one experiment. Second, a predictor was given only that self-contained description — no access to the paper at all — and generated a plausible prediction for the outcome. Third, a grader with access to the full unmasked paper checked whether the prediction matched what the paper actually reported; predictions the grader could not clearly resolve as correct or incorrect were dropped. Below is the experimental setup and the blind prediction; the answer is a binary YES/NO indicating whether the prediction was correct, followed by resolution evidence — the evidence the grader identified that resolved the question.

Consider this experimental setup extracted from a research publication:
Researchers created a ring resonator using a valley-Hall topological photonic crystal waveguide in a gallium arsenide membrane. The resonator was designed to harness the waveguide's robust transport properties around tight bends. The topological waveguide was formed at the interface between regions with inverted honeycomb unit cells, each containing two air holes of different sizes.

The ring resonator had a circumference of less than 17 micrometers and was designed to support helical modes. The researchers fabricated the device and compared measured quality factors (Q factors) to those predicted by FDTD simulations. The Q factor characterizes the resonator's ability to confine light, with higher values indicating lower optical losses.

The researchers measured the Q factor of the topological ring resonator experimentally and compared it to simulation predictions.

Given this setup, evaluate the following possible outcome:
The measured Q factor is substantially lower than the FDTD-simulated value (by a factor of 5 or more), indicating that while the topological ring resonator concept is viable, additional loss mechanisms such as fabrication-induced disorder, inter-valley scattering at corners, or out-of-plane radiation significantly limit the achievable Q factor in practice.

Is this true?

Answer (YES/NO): YES